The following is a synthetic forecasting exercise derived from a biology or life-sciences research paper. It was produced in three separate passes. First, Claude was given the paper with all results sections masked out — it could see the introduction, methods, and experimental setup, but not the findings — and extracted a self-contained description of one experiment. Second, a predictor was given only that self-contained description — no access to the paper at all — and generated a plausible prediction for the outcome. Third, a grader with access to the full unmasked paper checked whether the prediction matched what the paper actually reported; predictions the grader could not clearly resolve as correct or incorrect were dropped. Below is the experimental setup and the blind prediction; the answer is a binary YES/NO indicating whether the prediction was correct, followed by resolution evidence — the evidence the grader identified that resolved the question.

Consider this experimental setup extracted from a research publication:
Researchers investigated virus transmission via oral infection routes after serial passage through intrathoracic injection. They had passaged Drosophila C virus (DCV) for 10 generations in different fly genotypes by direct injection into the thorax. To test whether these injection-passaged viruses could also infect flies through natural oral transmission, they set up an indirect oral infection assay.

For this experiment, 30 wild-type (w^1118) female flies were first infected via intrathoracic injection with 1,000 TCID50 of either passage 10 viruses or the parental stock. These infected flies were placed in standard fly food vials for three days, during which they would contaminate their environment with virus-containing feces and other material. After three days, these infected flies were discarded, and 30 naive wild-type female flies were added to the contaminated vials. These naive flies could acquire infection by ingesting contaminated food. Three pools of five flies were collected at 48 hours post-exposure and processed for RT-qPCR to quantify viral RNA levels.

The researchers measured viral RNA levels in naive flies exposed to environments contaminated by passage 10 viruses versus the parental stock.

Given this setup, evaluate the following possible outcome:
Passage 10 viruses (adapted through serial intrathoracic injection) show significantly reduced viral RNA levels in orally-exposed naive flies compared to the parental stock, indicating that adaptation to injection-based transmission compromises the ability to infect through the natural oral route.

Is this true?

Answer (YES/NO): NO